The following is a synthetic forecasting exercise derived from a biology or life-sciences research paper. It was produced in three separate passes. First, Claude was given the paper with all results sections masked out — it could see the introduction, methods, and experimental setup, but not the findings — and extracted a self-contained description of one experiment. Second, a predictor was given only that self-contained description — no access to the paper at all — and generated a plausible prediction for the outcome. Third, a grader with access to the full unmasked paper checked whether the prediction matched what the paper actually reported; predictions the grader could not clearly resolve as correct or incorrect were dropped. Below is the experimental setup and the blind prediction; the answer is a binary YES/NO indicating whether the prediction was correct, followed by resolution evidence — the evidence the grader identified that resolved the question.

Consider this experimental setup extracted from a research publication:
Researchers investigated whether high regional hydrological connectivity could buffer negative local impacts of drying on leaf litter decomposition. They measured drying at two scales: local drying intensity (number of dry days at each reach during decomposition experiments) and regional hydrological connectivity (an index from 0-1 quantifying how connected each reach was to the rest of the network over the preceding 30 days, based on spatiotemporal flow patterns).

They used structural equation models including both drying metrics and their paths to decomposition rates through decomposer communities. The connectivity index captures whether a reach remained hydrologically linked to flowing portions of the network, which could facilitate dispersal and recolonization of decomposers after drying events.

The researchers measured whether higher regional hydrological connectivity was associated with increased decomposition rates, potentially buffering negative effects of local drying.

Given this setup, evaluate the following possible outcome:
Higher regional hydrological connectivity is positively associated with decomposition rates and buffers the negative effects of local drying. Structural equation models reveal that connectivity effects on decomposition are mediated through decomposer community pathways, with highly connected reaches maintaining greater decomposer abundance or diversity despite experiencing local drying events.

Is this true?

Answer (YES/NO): YES